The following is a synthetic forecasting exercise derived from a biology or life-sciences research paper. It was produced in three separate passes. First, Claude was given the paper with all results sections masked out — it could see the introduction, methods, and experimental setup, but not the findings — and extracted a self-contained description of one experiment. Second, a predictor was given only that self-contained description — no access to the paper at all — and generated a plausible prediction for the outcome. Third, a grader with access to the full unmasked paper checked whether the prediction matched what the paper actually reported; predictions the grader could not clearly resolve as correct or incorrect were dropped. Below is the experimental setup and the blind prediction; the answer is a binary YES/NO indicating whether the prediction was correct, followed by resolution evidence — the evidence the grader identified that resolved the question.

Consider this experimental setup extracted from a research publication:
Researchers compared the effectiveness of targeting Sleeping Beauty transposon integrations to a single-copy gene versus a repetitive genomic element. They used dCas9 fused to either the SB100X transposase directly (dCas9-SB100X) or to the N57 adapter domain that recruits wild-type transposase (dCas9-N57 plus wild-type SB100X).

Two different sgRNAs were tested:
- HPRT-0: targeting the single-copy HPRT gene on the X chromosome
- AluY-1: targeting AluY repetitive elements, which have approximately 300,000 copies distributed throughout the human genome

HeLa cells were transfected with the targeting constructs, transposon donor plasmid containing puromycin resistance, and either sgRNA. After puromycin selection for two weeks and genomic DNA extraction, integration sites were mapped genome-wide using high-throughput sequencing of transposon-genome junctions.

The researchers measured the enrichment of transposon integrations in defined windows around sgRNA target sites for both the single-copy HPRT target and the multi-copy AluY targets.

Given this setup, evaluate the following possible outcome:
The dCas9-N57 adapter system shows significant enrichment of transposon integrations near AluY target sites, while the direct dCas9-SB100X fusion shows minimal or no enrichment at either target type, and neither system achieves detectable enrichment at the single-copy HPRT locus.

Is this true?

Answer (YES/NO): NO